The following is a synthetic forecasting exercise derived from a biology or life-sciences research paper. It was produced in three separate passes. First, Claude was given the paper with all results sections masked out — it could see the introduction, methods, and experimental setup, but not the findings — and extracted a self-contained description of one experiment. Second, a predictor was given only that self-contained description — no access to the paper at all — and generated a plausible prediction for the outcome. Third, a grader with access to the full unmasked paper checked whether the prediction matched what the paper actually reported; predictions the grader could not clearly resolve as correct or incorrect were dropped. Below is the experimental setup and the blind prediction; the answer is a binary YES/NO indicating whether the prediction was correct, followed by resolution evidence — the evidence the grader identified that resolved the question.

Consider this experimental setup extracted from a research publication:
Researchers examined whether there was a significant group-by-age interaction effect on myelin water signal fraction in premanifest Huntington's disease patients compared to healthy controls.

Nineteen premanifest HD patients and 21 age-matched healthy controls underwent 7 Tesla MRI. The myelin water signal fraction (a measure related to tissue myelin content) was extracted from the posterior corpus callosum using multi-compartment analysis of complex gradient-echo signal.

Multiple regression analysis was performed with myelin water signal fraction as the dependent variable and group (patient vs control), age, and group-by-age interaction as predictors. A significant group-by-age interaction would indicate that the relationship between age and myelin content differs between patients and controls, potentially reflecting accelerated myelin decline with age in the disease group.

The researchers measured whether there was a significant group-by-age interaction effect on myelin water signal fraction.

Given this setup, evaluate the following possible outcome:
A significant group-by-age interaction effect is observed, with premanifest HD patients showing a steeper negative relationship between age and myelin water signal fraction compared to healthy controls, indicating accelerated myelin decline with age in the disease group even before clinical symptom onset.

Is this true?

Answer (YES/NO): NO